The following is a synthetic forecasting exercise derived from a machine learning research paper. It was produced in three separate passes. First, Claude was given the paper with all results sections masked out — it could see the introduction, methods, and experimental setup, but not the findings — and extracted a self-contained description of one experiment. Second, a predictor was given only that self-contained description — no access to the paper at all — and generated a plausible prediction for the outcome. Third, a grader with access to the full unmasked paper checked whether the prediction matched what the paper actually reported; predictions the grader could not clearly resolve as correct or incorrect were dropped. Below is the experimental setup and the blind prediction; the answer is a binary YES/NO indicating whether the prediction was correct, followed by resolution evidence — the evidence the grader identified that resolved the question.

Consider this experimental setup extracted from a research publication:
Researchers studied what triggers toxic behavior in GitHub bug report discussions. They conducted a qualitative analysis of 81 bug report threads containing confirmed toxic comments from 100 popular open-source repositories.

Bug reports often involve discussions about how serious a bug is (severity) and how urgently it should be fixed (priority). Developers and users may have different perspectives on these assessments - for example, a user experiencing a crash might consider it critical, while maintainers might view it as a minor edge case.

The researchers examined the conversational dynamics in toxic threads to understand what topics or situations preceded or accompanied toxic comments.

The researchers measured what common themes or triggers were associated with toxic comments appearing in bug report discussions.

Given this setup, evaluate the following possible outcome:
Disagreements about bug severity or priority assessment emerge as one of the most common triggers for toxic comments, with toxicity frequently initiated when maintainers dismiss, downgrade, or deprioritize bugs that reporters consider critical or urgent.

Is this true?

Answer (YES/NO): YES